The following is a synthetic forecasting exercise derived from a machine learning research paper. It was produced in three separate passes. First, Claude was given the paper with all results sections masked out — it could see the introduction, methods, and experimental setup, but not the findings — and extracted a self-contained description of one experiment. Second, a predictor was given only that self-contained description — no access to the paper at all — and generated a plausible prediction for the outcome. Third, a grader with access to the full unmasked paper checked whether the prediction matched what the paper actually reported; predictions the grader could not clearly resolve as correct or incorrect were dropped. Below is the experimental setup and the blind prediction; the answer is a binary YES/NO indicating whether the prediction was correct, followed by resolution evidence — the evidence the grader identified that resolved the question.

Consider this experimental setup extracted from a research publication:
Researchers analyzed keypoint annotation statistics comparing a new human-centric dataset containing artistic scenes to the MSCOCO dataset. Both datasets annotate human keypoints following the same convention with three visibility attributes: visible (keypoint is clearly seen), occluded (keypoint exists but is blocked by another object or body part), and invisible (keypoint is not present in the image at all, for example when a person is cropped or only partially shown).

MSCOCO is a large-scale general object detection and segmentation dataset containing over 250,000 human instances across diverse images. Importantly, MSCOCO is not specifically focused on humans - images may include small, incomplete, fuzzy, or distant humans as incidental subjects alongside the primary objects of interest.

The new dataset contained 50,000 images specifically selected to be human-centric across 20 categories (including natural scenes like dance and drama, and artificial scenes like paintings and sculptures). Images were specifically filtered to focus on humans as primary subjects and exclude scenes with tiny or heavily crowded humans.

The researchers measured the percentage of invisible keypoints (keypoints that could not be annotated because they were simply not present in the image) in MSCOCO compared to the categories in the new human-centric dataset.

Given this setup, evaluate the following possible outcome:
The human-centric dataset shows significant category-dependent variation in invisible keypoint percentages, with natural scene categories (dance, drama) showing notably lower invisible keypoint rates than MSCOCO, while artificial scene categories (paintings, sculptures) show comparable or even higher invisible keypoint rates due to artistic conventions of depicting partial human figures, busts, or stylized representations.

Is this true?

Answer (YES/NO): NO